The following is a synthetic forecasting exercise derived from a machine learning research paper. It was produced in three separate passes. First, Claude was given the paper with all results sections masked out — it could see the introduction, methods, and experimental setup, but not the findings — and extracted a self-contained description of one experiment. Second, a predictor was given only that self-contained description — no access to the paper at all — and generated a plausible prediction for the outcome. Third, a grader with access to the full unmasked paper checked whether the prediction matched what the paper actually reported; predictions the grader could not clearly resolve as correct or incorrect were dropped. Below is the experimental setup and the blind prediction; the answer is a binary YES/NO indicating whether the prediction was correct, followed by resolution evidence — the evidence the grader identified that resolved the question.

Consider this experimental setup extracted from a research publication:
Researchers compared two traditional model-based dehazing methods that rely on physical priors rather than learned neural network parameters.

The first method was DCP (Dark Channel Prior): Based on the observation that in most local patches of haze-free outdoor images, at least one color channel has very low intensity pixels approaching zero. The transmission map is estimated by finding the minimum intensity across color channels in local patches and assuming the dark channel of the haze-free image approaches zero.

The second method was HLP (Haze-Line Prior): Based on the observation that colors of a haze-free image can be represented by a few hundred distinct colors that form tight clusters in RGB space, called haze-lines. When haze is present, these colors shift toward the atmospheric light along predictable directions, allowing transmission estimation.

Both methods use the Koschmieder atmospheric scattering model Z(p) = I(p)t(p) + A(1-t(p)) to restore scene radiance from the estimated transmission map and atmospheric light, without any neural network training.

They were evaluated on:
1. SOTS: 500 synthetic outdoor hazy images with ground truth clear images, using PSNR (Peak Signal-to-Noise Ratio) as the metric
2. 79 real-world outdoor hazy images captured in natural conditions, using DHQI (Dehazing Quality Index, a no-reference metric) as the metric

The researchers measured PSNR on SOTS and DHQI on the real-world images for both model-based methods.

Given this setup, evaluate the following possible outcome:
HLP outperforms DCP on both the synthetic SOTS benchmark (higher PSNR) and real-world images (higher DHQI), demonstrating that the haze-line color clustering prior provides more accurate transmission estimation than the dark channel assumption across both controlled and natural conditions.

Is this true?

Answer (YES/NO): YES